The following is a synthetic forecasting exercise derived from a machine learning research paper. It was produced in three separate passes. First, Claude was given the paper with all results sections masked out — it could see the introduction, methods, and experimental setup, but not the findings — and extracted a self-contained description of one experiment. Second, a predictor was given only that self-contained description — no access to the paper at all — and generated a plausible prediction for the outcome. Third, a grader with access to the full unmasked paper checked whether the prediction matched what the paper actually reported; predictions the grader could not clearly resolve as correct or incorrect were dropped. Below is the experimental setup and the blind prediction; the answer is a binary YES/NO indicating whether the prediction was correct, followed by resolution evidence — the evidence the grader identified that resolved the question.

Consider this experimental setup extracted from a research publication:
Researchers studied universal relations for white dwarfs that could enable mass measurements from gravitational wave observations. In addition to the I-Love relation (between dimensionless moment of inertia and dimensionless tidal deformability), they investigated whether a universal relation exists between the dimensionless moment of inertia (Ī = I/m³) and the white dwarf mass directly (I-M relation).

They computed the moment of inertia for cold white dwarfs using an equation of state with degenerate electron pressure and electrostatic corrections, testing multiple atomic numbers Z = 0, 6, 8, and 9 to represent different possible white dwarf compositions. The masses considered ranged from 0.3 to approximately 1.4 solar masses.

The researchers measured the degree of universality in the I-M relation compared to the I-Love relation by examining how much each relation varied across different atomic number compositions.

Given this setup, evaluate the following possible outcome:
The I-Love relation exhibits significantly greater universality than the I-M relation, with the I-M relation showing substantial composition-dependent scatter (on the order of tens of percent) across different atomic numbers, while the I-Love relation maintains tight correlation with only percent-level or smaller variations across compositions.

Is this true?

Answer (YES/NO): NO